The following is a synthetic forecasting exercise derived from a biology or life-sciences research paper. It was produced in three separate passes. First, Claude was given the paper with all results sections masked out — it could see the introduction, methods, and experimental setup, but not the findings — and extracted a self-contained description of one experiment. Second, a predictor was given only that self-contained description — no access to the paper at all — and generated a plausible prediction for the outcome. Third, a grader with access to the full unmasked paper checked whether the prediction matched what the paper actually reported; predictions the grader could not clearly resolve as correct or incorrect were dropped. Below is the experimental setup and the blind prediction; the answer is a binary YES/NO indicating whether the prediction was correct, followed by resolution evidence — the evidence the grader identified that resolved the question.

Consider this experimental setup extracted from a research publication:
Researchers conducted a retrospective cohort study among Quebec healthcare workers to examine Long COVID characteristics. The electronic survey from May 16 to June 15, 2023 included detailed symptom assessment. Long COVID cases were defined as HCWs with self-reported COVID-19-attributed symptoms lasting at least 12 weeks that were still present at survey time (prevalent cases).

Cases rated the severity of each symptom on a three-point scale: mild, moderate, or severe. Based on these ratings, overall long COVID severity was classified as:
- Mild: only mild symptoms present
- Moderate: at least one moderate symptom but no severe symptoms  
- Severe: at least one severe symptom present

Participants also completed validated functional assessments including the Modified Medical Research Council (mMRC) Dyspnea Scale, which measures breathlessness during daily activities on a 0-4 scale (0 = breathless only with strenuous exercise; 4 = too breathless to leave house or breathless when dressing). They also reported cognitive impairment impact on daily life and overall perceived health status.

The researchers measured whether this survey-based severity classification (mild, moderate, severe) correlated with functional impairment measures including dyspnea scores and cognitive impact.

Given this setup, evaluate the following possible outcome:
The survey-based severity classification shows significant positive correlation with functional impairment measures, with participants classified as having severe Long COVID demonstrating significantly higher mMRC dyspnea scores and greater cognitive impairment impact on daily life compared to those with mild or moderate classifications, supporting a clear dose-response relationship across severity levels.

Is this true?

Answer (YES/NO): YES